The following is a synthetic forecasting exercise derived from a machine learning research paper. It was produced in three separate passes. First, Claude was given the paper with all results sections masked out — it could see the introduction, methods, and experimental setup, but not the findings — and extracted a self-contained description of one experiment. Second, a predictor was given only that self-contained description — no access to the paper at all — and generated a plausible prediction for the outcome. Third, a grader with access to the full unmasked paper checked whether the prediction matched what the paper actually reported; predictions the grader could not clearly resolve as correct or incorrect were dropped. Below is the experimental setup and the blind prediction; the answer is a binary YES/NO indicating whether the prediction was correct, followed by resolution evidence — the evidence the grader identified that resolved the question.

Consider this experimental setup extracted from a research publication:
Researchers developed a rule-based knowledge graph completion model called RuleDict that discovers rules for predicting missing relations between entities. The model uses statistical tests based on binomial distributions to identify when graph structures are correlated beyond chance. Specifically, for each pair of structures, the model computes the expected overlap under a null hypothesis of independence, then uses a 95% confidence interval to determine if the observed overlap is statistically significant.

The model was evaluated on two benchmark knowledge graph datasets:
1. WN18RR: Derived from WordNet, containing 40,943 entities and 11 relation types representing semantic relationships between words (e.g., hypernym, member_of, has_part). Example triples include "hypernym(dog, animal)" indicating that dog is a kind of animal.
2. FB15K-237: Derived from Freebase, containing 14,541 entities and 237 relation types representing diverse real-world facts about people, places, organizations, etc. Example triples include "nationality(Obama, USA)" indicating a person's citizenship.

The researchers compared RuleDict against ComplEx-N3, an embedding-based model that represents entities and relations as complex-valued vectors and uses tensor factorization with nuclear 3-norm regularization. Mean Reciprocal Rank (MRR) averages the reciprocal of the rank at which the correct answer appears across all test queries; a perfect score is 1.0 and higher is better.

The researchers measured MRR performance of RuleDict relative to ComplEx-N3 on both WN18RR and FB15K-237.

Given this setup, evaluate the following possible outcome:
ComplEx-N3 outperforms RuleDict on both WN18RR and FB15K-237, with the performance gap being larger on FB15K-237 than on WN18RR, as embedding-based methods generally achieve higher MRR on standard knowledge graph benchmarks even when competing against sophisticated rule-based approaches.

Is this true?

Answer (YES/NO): NO